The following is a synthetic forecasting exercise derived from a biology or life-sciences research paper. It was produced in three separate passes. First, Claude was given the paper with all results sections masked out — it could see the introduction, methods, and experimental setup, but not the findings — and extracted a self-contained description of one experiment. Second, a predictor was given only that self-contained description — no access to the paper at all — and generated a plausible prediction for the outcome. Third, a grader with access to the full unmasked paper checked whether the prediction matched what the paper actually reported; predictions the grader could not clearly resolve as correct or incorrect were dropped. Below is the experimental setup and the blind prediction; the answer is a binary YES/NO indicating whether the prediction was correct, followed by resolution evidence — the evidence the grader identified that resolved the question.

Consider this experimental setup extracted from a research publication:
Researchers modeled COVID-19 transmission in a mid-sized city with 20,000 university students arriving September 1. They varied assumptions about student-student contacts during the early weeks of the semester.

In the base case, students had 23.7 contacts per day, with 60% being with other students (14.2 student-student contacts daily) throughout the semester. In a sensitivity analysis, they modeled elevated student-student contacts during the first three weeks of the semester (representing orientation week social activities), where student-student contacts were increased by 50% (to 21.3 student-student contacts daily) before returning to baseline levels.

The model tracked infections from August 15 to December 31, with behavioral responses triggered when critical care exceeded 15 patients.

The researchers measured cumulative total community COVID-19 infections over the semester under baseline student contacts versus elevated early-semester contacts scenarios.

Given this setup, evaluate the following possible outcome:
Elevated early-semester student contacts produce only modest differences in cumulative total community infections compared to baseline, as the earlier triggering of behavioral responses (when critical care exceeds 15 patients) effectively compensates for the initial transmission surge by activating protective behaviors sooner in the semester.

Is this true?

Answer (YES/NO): NO